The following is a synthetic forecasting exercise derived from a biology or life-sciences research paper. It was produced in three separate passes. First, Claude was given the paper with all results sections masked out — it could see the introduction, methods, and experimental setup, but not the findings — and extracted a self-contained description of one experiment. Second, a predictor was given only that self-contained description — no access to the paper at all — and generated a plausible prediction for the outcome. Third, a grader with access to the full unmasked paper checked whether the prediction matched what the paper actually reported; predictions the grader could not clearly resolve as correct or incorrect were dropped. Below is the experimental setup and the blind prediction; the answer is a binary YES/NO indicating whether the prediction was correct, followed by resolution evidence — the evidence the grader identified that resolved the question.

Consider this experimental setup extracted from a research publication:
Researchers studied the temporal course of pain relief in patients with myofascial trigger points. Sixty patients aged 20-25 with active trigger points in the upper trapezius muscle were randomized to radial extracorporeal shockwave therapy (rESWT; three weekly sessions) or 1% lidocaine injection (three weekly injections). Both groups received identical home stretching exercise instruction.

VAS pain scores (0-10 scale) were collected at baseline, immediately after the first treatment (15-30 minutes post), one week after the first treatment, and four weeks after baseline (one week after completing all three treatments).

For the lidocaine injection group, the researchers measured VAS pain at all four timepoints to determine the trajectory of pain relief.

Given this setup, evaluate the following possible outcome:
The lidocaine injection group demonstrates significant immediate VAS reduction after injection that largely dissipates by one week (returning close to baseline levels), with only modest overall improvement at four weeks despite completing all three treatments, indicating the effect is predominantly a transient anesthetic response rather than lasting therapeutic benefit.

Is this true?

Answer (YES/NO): NO